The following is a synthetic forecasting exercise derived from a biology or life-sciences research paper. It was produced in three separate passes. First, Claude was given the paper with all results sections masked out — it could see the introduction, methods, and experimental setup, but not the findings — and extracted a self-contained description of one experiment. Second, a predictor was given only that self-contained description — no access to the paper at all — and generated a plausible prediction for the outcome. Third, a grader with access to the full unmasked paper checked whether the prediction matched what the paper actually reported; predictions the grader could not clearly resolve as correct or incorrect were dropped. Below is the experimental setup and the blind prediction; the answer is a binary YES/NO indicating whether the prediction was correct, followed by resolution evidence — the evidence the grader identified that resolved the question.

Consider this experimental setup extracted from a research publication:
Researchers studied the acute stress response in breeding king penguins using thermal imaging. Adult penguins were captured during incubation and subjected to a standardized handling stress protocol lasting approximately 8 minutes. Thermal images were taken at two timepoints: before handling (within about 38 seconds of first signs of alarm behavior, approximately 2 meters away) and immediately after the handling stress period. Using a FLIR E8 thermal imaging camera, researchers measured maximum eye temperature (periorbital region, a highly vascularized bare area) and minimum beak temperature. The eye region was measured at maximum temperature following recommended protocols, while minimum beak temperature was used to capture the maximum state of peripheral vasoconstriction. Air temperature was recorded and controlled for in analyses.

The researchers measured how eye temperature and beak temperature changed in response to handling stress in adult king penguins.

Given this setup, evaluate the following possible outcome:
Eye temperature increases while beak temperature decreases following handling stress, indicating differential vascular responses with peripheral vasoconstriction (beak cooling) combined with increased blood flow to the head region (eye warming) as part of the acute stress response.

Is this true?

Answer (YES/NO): YES